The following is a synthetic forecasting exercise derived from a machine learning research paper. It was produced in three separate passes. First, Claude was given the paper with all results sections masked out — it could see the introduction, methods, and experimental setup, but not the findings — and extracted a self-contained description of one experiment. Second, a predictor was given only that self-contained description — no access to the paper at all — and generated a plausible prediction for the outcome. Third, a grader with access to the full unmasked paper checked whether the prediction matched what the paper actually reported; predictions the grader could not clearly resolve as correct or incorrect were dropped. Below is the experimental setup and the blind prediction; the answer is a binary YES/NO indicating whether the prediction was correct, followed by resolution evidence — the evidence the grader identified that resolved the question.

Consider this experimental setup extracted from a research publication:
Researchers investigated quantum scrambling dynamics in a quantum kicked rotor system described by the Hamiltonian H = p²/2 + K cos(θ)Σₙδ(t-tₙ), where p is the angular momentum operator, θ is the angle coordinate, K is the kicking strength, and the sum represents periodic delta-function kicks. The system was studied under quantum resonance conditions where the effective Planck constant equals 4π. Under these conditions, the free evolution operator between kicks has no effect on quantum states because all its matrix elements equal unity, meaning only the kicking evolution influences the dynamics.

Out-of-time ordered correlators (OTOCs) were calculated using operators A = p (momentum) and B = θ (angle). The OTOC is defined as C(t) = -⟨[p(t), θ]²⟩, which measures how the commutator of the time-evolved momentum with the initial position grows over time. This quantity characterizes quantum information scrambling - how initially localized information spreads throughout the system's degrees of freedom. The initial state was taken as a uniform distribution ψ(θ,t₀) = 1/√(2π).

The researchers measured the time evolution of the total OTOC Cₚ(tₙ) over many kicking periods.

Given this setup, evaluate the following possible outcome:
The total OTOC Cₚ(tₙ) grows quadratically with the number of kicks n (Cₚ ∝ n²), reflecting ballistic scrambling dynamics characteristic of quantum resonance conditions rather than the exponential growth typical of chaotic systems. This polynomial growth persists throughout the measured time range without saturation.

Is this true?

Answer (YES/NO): NO